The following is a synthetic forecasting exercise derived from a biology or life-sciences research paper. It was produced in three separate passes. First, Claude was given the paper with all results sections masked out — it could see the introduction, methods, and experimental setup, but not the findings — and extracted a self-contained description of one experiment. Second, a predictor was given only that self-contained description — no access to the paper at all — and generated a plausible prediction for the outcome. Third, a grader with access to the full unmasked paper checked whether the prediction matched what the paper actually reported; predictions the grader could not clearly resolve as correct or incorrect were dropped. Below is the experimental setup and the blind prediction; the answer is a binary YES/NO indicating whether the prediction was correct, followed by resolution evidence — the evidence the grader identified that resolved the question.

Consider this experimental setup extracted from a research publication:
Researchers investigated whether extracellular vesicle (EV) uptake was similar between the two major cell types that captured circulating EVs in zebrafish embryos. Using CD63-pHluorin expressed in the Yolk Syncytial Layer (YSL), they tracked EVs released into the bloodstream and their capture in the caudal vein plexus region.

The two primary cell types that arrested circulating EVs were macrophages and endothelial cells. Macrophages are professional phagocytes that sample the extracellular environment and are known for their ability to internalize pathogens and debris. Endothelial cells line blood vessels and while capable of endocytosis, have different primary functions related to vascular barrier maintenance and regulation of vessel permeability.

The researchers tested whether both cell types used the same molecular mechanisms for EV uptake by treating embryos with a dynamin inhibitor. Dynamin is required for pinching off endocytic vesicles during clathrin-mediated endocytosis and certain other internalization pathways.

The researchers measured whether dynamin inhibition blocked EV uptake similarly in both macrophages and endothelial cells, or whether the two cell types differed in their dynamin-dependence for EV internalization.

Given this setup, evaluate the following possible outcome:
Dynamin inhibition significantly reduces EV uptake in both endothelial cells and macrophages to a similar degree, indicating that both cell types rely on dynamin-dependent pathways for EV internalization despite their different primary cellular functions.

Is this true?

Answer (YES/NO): NO